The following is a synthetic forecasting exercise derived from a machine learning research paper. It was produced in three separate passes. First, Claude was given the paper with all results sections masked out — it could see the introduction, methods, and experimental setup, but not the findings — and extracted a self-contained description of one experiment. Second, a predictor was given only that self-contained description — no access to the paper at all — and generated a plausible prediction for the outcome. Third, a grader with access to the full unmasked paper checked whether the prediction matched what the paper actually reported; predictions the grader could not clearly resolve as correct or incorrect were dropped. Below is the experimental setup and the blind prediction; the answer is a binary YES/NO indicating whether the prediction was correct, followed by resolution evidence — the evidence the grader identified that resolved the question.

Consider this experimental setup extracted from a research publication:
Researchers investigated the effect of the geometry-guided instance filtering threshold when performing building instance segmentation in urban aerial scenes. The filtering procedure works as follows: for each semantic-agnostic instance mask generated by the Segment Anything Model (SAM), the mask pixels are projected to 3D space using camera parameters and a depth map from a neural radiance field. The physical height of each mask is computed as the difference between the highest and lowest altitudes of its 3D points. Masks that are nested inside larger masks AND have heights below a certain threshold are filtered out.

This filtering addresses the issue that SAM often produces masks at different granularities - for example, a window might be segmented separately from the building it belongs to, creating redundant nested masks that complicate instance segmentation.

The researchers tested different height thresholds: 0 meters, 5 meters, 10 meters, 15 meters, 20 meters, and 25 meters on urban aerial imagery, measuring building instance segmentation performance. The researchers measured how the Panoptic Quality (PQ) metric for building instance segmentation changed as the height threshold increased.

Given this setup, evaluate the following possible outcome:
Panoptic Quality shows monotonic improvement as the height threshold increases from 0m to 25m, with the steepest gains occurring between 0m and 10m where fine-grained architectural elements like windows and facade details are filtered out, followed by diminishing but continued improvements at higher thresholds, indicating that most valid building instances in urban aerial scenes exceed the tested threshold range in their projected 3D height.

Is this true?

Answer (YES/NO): NO